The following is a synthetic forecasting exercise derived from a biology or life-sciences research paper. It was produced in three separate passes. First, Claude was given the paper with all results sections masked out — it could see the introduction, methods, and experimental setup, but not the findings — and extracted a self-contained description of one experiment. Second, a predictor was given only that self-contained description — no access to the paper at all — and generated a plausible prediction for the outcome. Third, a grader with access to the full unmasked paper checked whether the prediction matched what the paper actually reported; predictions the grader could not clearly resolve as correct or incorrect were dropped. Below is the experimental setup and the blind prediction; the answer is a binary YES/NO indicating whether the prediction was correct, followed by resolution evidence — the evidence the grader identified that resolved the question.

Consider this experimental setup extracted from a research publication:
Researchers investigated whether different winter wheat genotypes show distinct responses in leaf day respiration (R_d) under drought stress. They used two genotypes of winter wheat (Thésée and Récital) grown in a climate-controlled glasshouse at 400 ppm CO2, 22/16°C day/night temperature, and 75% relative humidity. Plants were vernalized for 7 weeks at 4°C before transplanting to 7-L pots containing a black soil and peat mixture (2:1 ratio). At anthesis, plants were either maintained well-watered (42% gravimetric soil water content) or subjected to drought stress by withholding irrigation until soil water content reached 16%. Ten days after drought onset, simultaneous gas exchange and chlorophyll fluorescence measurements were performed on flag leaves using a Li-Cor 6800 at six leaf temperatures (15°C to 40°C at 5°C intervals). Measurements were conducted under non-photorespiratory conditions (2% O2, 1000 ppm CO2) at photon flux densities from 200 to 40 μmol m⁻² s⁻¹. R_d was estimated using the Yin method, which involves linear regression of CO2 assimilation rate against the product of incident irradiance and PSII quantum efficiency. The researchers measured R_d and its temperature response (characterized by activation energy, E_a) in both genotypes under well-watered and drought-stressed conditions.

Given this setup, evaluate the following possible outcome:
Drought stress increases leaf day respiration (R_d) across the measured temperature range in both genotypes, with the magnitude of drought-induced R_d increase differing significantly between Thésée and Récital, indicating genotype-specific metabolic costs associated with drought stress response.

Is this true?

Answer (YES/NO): NO